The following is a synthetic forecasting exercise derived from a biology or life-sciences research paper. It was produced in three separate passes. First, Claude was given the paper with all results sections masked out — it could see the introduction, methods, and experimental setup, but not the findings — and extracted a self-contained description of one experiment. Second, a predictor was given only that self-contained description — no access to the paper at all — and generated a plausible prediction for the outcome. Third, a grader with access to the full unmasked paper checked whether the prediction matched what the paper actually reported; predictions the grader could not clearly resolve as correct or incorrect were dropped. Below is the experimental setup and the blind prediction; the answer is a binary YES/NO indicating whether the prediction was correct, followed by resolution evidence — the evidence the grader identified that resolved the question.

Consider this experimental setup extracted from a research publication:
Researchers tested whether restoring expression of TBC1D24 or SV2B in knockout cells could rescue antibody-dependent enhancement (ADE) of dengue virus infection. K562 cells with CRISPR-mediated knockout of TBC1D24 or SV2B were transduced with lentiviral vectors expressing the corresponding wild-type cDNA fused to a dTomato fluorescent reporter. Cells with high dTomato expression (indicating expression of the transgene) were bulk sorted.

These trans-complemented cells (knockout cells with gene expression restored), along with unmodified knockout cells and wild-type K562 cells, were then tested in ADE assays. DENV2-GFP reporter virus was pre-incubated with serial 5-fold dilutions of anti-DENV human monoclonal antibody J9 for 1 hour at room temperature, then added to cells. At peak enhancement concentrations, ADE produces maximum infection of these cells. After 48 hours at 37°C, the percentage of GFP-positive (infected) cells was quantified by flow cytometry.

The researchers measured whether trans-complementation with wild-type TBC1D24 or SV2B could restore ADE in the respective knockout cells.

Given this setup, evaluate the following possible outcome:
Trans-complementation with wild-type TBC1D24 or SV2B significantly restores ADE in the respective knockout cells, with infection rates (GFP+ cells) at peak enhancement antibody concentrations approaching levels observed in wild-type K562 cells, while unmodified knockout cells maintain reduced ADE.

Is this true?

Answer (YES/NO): YES